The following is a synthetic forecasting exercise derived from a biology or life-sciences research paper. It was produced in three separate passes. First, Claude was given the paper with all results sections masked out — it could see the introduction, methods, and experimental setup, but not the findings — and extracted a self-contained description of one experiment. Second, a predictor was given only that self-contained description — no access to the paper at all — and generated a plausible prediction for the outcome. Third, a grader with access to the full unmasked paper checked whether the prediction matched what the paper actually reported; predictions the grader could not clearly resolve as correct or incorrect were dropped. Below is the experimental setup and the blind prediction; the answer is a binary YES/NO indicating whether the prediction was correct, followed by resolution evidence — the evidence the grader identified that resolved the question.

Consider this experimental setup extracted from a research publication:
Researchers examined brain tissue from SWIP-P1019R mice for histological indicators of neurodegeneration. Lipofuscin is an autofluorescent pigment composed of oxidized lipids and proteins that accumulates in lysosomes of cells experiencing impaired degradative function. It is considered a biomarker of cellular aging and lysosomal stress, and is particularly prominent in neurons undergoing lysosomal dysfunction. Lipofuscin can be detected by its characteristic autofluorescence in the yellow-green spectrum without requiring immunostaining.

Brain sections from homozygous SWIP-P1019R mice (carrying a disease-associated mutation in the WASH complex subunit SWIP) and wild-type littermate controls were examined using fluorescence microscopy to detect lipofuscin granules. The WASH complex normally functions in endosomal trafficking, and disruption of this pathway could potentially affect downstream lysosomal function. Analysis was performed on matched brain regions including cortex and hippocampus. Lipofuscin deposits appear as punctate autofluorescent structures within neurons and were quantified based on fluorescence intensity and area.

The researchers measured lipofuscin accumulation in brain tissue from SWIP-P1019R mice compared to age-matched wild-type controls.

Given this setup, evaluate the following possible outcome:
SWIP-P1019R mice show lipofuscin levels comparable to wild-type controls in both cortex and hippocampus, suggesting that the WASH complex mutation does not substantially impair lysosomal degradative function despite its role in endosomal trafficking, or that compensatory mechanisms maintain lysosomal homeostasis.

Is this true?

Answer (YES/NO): NO